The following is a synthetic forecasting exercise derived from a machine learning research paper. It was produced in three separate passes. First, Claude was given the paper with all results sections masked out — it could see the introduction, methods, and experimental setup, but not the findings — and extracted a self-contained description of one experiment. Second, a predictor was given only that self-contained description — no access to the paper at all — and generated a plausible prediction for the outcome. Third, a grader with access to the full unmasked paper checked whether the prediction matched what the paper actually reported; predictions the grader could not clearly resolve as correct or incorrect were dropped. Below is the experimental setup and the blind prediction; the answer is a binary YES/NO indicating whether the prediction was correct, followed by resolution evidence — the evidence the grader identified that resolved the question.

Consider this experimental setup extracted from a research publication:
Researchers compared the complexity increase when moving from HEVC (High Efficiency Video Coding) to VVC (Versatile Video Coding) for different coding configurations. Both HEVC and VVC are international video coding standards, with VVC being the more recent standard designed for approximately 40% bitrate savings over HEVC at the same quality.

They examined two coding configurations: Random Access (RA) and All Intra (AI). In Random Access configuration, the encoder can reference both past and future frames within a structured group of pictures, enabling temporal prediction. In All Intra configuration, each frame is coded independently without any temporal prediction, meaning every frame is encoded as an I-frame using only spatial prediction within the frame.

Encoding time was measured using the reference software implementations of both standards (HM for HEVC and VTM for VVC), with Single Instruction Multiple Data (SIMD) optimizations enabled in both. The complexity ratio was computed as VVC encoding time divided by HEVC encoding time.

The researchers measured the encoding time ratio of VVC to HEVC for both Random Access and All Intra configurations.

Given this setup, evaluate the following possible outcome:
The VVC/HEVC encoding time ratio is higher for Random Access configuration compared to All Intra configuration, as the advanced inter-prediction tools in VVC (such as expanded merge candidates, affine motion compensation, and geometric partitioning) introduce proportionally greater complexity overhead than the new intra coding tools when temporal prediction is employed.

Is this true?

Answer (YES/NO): NO